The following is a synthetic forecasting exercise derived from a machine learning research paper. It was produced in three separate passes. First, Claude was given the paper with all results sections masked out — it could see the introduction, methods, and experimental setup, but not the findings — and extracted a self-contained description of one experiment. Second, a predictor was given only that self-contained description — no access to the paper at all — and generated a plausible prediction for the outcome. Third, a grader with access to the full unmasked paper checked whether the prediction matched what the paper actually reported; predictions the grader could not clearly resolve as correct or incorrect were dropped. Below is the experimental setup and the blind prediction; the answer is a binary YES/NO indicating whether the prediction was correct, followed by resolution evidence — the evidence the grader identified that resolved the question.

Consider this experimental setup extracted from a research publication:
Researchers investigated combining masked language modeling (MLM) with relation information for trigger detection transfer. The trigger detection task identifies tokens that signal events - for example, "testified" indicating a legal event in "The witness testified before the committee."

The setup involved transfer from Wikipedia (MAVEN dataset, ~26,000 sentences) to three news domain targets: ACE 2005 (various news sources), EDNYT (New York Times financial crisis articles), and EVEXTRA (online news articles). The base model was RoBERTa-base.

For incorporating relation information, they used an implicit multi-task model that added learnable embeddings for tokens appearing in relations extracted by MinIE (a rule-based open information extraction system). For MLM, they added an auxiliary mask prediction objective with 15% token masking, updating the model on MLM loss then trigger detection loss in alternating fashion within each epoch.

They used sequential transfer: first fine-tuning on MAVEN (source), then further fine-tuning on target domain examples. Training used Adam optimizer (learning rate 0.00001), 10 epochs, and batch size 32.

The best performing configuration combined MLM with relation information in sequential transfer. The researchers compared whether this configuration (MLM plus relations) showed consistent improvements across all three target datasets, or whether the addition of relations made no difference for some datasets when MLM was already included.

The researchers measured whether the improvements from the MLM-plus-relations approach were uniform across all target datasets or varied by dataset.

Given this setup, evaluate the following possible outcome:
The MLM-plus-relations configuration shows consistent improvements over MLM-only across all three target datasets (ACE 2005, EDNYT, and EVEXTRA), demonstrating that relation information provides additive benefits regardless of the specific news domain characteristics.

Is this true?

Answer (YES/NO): NO